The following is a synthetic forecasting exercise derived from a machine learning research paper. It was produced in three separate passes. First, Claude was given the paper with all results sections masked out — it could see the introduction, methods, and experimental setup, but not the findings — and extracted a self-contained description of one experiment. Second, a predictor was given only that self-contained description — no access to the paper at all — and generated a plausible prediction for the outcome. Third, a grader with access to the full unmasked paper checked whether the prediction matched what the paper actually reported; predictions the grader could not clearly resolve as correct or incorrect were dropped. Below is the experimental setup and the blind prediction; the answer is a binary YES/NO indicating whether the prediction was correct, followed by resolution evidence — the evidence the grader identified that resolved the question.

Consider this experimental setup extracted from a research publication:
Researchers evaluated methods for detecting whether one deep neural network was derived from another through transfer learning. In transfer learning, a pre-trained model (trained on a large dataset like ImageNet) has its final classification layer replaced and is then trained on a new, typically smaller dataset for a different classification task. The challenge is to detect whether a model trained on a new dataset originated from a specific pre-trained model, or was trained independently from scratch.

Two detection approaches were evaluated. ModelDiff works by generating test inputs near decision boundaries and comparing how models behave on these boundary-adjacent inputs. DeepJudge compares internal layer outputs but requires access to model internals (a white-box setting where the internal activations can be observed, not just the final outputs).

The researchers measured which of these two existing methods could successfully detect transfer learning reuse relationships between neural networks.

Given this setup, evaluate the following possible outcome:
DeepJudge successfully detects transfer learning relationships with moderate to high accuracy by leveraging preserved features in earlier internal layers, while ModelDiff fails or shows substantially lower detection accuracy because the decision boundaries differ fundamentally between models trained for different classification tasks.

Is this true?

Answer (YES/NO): NO